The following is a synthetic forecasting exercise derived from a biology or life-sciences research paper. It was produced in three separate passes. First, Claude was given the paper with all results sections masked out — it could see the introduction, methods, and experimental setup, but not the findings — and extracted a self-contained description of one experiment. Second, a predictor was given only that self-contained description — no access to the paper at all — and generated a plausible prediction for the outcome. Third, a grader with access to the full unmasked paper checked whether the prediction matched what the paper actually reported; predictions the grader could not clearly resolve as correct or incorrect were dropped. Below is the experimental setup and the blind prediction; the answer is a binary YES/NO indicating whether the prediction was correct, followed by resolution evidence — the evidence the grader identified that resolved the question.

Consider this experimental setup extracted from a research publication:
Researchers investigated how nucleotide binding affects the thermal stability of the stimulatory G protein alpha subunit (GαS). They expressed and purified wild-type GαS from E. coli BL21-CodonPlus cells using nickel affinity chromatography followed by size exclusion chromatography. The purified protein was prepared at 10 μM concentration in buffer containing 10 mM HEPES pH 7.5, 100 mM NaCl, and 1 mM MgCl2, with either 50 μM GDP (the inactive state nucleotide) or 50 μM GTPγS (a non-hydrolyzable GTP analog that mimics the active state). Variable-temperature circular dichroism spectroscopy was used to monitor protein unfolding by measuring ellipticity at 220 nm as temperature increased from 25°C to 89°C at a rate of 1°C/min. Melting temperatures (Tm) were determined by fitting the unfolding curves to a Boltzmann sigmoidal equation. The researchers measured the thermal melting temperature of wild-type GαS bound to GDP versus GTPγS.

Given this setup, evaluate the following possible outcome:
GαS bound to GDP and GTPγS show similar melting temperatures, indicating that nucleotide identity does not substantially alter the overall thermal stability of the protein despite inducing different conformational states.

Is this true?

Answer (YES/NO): NO